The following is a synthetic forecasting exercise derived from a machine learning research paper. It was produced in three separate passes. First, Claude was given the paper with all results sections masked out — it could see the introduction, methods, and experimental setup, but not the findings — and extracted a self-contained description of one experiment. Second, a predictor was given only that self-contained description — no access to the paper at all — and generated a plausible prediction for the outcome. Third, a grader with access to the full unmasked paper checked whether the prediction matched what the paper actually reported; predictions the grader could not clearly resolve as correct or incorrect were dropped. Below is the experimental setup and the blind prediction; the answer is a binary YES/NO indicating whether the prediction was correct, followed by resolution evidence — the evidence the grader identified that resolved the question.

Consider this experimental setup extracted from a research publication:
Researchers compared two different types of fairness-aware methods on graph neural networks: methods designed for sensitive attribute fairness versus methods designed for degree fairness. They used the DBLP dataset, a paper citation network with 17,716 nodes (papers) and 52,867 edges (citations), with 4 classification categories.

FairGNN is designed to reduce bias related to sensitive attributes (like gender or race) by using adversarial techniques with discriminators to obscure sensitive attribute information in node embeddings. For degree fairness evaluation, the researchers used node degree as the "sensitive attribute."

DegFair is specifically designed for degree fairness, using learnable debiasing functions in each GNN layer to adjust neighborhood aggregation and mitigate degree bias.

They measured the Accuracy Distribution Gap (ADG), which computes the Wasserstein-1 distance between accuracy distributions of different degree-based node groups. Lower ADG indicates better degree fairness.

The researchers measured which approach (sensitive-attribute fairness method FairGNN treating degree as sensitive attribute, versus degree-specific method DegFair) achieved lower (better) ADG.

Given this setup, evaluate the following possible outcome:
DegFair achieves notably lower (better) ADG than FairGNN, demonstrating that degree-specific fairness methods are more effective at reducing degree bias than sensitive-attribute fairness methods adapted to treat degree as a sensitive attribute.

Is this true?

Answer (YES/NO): YES